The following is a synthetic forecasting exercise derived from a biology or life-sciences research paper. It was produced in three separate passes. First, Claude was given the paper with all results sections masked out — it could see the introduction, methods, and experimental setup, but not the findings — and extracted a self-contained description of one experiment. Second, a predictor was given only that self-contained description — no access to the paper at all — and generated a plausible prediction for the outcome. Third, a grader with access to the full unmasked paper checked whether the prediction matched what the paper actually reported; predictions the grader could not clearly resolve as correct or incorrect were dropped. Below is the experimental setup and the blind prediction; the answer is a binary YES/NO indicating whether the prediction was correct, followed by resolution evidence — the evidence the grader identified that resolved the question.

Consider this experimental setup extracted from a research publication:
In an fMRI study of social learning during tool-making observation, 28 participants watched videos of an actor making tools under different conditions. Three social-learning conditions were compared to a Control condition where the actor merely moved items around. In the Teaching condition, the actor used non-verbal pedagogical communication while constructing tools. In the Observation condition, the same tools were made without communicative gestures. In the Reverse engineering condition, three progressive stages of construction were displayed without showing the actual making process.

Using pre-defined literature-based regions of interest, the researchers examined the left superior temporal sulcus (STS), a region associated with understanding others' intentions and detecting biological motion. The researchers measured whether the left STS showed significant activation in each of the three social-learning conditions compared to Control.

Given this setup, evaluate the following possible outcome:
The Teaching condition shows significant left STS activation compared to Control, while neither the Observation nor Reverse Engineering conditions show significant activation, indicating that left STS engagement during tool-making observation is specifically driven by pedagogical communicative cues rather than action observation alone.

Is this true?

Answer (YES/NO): NO